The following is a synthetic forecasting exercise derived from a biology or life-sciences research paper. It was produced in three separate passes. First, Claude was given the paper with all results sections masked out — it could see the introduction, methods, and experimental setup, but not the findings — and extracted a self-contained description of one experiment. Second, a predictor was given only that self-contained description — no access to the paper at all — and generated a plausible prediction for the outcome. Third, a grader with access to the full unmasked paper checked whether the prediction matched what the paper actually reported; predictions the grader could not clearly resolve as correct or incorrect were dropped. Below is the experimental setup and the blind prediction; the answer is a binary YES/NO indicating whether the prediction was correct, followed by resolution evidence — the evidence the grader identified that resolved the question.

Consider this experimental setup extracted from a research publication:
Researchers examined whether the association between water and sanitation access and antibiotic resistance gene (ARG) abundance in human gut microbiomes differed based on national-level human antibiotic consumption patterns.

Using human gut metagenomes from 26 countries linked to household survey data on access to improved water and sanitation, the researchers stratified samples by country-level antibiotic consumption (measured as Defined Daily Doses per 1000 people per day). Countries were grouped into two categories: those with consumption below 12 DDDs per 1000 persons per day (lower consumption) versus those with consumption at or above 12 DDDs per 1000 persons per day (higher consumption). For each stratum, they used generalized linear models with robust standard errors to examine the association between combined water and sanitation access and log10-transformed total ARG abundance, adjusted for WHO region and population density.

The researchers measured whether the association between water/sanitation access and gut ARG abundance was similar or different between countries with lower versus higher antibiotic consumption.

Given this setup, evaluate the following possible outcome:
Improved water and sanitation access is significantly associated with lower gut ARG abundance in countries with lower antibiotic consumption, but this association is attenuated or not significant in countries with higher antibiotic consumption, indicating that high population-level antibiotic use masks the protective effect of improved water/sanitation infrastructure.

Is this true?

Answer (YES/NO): NO